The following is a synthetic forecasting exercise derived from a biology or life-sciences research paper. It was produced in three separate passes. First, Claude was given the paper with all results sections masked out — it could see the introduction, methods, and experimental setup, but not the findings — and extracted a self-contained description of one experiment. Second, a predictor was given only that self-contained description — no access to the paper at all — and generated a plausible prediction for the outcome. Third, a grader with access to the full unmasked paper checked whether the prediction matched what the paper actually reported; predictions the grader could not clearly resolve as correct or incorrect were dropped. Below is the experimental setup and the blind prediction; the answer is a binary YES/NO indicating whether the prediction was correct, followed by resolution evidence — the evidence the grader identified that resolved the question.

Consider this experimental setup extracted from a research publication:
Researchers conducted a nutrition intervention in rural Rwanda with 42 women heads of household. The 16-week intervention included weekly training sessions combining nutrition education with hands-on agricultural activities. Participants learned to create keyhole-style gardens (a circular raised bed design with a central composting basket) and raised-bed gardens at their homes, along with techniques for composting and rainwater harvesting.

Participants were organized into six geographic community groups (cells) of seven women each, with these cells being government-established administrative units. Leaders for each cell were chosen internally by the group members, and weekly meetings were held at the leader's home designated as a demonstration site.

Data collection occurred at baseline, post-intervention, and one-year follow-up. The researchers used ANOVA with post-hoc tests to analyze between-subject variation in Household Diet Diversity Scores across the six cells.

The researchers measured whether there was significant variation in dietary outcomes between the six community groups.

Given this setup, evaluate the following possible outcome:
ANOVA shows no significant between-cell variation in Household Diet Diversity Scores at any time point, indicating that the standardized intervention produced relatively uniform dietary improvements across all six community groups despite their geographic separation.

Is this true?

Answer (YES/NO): NO